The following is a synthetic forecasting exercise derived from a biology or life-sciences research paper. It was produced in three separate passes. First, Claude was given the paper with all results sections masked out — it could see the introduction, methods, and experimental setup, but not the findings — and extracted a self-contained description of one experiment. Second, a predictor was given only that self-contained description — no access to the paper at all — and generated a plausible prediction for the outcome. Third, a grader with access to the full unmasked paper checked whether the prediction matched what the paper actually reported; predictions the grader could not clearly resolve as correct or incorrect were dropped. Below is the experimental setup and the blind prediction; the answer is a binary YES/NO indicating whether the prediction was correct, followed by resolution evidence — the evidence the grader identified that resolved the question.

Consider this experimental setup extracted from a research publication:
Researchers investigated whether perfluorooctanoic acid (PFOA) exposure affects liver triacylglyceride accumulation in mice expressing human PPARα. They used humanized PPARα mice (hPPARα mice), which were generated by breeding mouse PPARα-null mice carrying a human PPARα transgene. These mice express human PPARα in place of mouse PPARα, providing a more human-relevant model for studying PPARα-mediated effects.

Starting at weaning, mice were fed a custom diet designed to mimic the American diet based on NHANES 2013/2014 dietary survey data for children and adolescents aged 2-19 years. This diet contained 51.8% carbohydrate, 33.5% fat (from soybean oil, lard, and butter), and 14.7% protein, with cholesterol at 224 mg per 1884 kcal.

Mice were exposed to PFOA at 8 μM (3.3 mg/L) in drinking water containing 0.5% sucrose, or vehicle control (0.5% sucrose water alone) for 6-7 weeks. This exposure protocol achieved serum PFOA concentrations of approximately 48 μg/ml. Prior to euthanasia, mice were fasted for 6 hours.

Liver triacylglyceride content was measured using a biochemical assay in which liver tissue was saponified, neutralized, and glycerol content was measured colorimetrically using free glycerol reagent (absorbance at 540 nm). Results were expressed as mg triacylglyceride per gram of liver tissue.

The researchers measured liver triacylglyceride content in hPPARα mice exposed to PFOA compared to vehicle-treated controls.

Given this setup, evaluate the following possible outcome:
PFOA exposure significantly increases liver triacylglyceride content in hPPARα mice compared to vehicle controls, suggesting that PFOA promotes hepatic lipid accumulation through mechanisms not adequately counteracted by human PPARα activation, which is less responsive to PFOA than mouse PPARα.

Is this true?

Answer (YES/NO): YES